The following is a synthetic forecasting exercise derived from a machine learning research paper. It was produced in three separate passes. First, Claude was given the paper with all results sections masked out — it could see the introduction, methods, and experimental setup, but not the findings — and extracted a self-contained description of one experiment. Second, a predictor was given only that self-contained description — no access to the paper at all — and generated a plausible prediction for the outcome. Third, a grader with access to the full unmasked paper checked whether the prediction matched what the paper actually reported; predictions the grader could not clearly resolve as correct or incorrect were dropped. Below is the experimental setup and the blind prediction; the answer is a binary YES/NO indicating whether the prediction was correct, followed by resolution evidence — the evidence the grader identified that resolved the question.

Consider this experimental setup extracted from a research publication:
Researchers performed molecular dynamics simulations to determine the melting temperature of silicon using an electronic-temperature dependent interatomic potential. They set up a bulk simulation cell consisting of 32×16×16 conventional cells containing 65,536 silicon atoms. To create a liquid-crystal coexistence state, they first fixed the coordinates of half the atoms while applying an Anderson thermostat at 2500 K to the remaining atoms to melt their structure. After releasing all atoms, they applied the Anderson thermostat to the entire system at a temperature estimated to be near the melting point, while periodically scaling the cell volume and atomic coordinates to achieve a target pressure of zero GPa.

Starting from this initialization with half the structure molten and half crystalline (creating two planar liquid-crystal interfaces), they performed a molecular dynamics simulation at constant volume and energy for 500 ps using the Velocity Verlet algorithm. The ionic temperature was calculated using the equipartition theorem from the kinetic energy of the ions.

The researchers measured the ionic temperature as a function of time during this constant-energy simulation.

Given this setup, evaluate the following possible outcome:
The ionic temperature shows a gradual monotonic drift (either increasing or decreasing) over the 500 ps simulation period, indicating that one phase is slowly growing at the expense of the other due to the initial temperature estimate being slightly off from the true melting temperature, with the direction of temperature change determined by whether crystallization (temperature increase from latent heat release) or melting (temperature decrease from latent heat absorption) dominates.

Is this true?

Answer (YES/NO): NO